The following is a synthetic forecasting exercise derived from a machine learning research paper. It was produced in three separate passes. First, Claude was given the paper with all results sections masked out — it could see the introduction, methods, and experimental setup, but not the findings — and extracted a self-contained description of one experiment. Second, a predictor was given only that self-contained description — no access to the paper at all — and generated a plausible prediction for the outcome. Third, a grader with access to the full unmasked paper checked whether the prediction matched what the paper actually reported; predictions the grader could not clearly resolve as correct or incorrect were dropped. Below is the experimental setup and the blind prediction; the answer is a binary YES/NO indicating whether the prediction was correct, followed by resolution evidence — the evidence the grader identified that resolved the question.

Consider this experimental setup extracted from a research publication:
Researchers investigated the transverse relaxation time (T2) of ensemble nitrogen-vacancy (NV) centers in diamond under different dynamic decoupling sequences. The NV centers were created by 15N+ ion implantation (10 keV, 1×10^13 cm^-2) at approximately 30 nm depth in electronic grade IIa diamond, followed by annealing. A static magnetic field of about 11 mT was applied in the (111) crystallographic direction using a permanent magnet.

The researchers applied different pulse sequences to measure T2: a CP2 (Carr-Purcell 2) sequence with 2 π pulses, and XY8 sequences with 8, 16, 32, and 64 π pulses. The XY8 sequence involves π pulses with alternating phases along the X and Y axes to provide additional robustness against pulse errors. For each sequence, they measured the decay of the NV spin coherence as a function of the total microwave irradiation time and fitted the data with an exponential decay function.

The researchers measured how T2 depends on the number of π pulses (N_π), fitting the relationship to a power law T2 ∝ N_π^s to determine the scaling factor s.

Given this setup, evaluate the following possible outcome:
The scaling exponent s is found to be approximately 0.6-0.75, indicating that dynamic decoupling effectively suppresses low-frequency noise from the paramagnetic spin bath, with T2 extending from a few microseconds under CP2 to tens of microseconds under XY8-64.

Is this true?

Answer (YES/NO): NO